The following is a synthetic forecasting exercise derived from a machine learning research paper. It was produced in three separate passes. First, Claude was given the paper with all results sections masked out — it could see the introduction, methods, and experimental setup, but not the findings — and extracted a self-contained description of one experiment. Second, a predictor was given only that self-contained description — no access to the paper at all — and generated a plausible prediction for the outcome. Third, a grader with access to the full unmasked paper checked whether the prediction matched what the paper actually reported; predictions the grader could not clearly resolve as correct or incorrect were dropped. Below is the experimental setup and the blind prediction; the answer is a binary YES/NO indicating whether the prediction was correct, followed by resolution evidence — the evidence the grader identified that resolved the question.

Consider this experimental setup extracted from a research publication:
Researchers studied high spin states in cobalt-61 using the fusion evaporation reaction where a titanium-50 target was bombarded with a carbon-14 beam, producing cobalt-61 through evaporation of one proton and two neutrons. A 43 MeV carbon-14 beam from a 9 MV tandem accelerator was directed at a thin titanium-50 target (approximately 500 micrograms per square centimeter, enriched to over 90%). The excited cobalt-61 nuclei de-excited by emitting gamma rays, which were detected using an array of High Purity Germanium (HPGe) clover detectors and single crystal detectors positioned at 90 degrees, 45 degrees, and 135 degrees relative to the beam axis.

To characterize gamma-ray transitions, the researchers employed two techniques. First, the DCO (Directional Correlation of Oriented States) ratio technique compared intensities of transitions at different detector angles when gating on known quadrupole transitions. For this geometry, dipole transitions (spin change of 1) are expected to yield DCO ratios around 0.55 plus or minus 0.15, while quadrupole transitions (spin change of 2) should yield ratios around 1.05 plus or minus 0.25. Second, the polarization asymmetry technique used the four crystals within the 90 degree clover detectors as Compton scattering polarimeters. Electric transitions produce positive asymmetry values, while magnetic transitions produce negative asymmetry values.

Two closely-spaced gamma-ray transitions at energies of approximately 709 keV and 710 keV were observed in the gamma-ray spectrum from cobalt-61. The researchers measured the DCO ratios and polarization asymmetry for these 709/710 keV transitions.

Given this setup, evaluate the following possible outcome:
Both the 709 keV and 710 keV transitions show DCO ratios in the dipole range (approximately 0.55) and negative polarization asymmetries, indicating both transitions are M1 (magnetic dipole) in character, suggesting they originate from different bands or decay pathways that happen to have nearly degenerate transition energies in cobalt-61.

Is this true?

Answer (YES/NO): YES